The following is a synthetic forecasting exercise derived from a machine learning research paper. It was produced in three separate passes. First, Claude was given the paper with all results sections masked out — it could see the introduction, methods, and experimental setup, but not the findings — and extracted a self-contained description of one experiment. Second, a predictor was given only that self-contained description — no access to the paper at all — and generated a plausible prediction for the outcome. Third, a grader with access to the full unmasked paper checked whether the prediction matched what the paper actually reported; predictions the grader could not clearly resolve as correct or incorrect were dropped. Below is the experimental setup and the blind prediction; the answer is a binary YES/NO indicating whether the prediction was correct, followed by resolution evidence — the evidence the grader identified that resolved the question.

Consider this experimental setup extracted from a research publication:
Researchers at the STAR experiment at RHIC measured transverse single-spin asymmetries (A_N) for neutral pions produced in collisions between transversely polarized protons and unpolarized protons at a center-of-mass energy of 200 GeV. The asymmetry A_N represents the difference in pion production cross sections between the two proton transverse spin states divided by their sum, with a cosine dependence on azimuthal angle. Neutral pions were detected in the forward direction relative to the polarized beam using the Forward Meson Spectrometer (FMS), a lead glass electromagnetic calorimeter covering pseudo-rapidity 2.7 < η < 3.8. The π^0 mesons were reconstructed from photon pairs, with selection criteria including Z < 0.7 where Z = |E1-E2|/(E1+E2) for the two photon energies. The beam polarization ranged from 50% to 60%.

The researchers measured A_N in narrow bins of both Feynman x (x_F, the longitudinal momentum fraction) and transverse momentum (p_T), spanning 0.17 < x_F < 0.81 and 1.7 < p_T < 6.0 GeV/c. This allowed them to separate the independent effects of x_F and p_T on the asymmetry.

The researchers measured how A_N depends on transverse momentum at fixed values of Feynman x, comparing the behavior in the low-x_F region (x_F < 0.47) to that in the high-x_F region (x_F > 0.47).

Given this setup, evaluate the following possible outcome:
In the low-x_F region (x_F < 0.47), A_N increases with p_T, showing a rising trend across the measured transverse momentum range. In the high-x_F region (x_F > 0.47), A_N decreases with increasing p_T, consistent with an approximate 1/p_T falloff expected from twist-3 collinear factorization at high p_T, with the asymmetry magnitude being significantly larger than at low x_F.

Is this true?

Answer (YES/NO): NO